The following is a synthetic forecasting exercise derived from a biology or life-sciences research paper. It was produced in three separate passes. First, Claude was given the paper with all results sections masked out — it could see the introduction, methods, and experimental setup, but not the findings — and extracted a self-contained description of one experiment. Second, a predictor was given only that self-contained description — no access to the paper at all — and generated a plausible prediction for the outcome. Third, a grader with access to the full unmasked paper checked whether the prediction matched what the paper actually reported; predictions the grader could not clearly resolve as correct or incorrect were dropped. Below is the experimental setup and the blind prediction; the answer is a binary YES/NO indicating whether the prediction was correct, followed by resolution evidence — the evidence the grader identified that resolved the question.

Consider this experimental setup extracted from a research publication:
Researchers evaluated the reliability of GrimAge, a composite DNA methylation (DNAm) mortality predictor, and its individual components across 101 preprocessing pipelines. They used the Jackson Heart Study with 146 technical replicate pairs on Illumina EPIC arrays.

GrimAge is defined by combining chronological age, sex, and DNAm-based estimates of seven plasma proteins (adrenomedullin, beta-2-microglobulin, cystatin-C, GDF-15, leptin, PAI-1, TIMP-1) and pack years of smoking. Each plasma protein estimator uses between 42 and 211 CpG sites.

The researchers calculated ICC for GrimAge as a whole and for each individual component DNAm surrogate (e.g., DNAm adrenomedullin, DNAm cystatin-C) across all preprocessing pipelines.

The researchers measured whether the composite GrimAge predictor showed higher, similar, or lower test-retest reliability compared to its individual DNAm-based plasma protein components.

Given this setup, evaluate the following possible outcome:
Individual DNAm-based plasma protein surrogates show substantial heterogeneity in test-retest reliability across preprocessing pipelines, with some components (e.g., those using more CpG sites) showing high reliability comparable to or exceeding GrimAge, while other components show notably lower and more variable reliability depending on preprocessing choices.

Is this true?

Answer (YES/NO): NO